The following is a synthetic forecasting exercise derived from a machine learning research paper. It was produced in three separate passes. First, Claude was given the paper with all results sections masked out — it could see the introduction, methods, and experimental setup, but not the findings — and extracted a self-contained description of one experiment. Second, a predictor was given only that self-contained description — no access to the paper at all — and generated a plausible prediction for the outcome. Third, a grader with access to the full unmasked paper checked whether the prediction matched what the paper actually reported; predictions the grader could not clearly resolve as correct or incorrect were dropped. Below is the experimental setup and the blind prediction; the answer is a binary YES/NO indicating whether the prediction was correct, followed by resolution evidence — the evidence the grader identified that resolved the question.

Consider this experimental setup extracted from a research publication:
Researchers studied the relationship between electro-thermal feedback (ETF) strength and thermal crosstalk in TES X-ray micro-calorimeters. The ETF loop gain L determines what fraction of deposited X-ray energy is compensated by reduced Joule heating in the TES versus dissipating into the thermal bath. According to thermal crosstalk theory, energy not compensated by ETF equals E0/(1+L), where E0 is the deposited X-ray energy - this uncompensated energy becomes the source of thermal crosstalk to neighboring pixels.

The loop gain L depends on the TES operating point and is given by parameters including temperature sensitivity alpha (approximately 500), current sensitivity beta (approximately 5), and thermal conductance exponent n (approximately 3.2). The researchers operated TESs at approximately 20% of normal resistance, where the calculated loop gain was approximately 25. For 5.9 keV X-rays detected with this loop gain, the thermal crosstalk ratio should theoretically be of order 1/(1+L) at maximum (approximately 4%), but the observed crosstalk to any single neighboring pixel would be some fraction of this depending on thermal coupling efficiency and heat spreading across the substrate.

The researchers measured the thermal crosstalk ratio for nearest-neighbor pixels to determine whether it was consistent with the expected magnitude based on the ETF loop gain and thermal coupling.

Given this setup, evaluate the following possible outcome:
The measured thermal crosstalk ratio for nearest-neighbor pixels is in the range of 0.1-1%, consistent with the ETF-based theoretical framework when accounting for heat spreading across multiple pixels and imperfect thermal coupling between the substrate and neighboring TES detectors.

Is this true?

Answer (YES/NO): NO